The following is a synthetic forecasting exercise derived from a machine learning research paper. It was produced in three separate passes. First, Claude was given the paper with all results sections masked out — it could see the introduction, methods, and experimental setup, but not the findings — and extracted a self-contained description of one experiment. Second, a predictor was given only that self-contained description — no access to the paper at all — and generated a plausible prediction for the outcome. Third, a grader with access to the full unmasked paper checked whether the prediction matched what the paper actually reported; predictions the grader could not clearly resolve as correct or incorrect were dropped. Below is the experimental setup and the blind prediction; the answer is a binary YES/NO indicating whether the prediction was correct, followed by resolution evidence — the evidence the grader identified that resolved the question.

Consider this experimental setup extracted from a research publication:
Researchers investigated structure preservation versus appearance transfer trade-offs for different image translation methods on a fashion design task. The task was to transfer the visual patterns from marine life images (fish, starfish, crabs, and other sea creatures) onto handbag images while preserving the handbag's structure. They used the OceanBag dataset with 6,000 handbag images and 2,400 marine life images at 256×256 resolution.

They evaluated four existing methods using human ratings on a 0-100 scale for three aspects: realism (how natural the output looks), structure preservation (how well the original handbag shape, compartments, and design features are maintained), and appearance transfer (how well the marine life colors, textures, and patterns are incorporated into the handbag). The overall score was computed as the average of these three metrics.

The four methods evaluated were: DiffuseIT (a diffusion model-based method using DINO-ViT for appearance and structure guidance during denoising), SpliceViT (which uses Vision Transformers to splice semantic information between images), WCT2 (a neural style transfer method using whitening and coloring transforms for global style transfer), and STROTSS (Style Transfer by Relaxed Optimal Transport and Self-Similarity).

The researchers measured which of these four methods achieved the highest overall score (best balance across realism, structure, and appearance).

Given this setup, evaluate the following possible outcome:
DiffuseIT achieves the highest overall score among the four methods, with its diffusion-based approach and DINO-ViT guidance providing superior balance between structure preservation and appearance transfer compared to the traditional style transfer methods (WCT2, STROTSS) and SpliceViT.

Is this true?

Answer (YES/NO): YES